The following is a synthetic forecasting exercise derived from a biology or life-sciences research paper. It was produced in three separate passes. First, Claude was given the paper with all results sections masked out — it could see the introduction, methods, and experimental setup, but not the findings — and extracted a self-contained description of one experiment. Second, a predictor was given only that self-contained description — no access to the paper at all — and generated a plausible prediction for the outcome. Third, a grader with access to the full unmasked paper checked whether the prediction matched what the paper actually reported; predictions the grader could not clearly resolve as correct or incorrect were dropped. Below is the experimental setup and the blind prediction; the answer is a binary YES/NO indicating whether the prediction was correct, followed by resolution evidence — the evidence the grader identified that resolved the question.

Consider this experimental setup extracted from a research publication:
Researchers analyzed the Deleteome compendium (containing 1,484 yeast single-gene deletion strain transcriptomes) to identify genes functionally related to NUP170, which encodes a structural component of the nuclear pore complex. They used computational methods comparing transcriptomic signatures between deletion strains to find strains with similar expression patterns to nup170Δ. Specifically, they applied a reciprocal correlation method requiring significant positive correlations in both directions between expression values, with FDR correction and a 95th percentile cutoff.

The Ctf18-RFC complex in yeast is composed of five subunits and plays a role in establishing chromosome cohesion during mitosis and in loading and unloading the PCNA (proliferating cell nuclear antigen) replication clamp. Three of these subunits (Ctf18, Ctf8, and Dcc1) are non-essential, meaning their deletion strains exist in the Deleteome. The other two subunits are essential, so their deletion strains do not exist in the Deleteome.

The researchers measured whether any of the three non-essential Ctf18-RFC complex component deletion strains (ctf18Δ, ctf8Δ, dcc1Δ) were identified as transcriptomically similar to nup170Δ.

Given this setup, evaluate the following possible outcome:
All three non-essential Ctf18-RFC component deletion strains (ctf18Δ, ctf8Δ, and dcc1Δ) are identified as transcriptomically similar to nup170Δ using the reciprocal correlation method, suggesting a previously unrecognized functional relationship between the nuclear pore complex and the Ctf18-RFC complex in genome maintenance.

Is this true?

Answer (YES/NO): YES